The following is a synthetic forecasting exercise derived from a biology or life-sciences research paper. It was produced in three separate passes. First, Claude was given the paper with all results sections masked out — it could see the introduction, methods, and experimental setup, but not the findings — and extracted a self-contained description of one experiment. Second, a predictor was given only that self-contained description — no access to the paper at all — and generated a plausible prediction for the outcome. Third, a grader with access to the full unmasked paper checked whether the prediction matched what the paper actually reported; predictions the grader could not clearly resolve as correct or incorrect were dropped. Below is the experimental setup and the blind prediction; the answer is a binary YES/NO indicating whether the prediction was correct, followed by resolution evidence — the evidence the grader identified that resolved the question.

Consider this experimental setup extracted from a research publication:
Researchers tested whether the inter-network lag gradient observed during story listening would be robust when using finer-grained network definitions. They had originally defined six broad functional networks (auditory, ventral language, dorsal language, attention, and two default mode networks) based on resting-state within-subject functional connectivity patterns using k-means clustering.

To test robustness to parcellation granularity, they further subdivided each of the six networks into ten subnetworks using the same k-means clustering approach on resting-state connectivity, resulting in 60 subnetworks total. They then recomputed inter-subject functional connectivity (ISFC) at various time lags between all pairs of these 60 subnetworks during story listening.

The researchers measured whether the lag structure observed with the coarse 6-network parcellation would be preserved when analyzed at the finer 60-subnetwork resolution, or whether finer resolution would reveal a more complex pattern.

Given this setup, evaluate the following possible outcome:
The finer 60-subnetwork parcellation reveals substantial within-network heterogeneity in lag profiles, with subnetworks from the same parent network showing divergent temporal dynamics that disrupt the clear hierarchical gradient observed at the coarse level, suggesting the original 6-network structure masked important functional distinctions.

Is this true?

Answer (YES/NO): NO